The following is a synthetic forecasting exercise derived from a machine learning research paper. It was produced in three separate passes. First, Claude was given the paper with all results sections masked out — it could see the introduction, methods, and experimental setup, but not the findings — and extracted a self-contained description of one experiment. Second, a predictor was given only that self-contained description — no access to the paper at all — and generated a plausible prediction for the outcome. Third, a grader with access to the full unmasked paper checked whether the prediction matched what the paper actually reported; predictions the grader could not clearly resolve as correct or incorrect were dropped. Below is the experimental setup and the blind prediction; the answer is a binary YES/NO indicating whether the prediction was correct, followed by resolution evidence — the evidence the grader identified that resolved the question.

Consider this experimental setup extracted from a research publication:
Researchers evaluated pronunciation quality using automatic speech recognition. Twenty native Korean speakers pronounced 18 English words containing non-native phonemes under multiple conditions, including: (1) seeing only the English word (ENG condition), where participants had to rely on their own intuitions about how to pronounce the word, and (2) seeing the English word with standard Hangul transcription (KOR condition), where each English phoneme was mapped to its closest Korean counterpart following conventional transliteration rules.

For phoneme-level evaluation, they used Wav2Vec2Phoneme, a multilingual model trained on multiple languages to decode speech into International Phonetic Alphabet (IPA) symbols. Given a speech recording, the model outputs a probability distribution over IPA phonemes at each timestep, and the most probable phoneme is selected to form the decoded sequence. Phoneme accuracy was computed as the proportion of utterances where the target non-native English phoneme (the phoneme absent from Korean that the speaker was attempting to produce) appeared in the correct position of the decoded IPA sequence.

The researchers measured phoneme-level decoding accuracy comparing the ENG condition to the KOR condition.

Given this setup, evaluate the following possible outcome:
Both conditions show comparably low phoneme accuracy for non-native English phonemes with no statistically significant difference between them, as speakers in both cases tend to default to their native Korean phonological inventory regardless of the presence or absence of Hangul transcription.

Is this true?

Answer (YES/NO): NO